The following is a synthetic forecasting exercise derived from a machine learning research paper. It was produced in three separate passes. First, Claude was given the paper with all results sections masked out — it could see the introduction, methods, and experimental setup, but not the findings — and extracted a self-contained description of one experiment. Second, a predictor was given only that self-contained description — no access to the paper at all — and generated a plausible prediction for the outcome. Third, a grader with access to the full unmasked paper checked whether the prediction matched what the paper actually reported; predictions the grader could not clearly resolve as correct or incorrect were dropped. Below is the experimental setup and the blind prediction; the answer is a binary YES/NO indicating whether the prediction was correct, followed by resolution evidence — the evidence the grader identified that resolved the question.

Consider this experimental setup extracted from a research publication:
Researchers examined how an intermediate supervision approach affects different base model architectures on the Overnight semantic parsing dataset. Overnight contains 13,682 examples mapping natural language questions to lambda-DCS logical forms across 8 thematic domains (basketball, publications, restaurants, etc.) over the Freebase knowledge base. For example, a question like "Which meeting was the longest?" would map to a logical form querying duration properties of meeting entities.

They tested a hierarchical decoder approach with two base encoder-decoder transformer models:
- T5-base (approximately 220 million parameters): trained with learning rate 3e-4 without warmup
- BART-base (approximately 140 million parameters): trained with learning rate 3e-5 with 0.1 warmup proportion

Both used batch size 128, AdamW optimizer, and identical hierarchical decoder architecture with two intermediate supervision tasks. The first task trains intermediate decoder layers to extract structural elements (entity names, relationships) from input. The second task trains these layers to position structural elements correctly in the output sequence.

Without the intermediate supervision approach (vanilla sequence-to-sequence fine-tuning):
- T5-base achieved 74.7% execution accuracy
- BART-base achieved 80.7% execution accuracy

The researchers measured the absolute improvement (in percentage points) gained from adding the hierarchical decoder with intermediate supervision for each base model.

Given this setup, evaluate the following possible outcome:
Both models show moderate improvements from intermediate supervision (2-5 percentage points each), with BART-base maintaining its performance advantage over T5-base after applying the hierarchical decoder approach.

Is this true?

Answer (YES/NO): NO